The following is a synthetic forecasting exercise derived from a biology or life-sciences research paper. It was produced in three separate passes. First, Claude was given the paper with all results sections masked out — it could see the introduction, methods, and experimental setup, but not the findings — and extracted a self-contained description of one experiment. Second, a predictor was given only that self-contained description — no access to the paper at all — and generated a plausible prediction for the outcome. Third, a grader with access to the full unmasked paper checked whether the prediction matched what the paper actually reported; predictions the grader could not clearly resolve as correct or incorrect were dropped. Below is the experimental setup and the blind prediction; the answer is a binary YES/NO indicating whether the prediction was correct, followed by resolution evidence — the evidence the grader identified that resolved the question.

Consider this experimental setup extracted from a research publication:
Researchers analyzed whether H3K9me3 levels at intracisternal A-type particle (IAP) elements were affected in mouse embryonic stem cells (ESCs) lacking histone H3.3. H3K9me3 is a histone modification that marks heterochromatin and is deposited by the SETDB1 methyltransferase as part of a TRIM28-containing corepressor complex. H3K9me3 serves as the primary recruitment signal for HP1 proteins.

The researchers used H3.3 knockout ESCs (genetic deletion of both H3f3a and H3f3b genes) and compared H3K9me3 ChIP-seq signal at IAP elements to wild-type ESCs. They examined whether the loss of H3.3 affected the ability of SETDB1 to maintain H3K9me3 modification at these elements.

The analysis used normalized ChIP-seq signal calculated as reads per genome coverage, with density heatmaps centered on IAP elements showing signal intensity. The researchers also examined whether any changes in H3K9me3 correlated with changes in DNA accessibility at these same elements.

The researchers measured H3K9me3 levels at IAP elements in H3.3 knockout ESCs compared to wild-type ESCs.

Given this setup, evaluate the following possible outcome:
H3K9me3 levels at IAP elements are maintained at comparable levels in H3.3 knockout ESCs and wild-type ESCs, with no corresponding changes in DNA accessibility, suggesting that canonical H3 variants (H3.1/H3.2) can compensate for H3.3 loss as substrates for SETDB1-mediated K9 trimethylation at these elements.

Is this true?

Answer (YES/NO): NO